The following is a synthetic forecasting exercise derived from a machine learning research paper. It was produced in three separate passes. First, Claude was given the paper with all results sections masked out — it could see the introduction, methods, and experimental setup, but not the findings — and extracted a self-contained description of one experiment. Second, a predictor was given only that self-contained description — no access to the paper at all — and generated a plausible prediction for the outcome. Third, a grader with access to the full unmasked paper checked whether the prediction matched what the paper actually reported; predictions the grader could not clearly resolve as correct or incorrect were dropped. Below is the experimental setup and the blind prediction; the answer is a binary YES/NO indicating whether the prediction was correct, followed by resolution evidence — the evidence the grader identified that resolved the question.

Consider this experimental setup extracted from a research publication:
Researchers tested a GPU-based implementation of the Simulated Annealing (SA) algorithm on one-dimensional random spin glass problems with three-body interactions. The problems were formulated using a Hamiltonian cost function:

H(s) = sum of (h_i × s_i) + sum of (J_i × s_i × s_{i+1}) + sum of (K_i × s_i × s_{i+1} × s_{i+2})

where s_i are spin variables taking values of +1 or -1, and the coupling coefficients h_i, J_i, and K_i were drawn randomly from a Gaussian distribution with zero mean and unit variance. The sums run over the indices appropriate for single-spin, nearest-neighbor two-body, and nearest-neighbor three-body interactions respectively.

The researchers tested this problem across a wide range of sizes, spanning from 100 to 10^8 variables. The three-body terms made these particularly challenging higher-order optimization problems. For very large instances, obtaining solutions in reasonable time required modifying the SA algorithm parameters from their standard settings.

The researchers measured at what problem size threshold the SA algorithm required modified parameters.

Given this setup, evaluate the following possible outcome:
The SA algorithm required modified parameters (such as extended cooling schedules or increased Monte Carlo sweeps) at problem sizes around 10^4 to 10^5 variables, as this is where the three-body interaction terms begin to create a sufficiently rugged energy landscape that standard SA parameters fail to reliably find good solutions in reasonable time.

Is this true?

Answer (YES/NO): NO